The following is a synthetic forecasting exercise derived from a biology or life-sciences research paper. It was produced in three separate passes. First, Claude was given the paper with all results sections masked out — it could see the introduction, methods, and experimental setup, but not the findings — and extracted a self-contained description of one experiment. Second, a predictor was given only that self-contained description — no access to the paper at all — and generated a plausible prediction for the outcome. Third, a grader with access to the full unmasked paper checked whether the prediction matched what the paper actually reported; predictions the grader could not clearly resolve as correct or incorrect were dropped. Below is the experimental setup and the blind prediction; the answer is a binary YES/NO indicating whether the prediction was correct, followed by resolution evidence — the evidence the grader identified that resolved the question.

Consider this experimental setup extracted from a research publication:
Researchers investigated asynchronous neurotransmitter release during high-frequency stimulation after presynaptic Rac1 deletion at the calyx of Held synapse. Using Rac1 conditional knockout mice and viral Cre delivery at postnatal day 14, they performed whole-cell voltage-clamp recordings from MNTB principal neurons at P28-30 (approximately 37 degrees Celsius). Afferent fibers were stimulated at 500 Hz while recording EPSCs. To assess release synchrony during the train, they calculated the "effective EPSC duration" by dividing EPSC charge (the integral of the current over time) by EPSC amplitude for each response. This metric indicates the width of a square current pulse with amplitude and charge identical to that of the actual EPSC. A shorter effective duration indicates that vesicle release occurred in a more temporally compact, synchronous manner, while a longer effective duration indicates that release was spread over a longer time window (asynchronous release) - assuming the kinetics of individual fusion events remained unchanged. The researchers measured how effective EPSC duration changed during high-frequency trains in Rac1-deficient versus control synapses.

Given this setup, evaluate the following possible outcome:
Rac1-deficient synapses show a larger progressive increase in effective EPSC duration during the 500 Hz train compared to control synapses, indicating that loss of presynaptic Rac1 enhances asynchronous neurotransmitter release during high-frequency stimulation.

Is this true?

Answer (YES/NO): YES